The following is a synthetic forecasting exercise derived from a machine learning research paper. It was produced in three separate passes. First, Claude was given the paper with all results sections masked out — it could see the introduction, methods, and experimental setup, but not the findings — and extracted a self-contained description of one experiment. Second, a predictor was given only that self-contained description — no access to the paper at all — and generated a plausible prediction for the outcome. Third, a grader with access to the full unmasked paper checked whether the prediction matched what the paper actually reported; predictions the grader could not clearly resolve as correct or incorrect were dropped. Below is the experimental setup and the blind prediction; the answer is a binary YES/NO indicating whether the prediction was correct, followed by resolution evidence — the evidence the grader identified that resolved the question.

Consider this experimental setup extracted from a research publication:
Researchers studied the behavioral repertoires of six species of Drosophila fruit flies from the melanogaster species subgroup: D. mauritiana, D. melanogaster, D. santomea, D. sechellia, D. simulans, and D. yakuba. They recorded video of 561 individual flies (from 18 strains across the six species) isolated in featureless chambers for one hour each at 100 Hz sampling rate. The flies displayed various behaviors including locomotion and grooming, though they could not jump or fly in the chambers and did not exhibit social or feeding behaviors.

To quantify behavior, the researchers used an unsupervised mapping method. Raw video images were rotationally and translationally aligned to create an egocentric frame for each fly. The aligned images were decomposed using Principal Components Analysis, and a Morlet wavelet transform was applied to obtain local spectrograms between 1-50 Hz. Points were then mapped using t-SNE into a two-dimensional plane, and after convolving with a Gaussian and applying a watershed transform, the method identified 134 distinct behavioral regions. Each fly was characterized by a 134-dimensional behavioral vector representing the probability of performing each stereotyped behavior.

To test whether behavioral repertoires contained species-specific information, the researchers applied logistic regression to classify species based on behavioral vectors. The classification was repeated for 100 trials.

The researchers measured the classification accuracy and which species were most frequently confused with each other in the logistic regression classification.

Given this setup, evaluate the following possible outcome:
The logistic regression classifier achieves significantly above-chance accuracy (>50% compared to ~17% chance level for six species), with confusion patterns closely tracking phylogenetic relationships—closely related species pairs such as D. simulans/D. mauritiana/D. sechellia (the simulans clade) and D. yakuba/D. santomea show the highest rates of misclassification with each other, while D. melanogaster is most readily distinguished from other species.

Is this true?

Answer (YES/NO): NO